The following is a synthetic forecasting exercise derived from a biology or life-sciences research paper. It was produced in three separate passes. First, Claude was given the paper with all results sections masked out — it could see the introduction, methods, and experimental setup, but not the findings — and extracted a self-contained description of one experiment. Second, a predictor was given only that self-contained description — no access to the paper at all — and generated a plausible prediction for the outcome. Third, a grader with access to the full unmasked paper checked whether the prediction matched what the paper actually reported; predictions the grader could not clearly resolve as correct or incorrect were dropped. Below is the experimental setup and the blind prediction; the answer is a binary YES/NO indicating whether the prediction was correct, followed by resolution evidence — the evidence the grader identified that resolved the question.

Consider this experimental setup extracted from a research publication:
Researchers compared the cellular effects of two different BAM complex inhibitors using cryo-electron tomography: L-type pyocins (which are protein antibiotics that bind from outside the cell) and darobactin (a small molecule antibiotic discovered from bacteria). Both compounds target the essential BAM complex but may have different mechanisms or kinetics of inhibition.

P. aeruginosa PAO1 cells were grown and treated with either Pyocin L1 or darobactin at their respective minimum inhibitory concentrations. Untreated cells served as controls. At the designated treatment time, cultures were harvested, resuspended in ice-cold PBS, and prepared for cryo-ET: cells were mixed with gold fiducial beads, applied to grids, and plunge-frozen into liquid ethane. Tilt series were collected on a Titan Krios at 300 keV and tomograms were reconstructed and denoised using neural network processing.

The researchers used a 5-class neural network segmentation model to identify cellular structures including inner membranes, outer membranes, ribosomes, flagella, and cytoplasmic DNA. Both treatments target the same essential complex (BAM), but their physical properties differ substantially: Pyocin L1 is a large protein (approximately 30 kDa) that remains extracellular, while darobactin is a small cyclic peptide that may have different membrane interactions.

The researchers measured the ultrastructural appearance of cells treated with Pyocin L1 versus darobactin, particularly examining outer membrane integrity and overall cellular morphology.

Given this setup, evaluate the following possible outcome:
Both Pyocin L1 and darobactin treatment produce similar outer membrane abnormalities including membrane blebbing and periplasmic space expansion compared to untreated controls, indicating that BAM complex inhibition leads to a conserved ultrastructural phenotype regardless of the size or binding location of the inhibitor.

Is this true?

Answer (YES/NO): NO